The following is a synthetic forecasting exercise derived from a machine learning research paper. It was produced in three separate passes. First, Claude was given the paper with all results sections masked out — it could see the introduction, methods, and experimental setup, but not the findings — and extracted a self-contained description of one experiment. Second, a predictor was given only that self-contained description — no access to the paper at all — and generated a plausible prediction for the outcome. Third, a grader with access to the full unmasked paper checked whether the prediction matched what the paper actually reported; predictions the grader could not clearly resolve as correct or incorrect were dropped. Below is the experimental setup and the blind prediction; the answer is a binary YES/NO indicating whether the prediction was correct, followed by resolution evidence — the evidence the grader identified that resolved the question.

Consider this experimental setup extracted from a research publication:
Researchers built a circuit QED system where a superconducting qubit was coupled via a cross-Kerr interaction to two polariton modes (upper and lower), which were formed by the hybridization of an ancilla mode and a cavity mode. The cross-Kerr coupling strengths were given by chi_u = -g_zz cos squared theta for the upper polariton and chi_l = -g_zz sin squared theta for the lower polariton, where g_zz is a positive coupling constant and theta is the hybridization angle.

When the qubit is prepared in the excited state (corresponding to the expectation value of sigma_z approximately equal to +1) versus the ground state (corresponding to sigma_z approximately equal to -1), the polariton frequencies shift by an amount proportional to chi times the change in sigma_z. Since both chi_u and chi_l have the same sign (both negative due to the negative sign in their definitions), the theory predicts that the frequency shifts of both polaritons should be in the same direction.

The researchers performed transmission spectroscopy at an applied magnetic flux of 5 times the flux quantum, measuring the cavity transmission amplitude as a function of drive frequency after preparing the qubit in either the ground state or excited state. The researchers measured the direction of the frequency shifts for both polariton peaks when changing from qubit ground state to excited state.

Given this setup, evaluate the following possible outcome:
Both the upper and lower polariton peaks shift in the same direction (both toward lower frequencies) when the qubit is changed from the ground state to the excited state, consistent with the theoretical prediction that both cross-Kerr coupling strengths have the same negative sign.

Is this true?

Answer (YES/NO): YES